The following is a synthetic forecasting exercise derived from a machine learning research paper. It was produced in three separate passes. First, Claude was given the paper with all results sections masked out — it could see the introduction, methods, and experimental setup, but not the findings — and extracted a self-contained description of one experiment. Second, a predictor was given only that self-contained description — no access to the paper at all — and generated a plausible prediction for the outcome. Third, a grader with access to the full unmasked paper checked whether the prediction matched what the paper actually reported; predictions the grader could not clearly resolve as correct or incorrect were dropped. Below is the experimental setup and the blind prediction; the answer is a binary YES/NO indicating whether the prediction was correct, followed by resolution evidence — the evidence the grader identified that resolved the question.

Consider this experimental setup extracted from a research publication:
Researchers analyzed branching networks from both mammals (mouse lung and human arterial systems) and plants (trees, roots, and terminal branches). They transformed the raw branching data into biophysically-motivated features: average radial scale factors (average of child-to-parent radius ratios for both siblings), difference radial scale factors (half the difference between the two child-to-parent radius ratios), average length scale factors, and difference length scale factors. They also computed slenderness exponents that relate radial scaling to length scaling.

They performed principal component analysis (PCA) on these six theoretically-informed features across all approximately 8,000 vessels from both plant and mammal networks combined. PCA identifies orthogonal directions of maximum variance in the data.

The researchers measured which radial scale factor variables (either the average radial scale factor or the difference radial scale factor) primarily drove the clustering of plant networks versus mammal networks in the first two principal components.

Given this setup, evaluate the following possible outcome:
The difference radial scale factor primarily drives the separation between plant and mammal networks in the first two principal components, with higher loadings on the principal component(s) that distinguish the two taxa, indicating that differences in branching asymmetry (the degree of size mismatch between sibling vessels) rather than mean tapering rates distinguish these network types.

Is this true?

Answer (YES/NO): NO